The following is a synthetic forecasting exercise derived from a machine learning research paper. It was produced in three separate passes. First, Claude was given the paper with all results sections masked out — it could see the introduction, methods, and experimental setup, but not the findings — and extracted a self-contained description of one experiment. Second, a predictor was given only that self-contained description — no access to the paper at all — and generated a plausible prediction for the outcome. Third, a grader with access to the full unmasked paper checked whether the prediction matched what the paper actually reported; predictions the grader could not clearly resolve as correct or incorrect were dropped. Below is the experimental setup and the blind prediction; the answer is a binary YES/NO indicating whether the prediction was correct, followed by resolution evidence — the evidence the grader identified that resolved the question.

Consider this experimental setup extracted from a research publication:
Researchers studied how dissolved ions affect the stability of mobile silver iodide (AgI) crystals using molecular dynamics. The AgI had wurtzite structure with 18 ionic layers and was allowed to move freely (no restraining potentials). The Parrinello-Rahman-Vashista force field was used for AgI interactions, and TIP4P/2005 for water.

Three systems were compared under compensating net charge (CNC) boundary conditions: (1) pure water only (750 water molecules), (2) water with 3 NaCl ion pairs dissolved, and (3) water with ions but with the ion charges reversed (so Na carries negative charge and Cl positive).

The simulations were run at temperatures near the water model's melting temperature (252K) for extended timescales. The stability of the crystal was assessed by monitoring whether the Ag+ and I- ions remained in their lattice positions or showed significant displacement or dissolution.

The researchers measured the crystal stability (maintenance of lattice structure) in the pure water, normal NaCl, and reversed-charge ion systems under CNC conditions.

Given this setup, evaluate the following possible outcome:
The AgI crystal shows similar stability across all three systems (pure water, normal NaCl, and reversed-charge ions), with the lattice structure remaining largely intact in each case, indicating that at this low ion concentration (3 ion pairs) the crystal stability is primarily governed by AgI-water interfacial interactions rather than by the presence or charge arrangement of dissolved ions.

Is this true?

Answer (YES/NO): NO